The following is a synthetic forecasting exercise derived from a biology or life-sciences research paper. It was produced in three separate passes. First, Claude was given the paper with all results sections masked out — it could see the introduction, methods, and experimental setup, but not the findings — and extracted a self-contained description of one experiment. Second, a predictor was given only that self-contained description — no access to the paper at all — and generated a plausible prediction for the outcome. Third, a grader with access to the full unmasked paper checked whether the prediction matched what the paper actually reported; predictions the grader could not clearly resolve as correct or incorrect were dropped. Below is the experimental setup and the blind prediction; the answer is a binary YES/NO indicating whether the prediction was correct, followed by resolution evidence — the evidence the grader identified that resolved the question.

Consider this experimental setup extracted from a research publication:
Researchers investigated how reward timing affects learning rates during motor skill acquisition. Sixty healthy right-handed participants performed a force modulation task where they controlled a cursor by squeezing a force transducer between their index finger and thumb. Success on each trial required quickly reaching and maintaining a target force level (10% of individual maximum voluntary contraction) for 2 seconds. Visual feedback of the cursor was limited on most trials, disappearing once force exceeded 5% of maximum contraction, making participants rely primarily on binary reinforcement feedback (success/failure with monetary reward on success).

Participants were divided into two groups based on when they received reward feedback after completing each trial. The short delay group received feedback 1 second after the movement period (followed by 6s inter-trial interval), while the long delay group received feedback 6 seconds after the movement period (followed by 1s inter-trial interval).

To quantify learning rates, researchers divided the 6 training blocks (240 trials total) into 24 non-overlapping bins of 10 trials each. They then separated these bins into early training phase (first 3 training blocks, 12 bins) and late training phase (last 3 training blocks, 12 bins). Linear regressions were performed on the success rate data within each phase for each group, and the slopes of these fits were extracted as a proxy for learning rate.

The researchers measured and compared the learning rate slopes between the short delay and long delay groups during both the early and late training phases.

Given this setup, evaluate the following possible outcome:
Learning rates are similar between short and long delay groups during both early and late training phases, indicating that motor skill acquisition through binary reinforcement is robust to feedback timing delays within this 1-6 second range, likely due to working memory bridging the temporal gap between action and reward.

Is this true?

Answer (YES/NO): NO